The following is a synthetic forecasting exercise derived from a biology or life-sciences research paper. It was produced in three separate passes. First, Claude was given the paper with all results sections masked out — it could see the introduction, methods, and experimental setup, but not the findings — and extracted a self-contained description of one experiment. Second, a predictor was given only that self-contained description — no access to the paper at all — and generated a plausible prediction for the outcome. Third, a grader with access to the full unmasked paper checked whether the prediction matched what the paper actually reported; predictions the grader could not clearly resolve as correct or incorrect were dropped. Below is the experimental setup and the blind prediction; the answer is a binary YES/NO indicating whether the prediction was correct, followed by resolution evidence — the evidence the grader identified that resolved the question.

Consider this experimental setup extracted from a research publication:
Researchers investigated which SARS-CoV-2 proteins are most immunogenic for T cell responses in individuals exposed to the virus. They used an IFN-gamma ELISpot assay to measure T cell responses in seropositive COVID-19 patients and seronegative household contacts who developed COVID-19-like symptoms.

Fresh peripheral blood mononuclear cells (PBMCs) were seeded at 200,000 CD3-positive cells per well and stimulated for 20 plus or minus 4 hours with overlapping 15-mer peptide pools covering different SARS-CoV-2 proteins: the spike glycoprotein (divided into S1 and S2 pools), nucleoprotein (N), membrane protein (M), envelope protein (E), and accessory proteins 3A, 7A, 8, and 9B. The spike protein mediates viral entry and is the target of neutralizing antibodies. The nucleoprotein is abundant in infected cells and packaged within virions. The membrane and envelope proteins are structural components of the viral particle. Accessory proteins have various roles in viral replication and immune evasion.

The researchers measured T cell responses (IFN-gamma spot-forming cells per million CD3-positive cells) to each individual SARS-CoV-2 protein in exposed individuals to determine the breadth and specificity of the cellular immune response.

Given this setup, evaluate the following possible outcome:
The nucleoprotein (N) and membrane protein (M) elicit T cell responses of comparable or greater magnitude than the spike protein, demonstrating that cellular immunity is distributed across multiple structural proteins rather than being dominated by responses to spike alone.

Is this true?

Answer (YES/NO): YES